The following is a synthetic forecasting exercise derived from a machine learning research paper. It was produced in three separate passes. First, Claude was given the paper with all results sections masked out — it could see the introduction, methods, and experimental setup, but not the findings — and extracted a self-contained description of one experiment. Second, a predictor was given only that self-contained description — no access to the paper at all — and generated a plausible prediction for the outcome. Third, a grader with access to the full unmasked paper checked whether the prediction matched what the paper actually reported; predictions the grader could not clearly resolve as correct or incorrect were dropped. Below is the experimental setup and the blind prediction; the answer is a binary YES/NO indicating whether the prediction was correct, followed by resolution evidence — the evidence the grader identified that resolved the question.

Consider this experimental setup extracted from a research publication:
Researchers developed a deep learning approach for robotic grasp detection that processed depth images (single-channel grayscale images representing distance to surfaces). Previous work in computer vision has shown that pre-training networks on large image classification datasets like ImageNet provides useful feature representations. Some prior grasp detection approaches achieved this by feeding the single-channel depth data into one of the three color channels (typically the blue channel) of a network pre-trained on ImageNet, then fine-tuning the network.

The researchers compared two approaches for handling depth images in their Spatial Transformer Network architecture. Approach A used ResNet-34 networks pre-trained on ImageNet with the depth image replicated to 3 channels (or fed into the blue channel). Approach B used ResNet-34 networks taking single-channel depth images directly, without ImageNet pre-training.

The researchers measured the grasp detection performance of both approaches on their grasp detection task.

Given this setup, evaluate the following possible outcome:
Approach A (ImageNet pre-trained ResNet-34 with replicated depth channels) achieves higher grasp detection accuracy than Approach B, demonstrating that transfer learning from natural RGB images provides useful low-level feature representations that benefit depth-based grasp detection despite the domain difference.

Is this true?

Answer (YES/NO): NO